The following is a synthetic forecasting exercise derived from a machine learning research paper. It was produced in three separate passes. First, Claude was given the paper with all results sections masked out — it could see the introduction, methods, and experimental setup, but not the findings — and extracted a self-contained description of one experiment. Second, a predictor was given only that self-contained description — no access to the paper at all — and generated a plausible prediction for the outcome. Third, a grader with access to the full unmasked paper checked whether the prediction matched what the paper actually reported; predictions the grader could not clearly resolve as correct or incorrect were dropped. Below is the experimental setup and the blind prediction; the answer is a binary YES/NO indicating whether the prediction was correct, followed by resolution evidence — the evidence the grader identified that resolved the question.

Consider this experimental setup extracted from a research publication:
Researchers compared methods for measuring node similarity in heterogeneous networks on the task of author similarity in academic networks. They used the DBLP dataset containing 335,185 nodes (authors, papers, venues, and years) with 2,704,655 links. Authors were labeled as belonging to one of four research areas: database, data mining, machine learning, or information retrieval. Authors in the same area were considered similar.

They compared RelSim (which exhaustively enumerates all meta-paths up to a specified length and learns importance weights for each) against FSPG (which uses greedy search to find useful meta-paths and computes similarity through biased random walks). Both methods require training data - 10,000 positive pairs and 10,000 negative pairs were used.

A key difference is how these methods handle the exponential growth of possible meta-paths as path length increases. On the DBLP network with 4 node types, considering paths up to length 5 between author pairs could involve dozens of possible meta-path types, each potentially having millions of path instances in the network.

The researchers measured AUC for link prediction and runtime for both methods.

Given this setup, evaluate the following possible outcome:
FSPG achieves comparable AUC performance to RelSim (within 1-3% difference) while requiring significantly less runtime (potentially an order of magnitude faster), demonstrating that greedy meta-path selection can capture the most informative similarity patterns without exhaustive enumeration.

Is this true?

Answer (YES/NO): NO